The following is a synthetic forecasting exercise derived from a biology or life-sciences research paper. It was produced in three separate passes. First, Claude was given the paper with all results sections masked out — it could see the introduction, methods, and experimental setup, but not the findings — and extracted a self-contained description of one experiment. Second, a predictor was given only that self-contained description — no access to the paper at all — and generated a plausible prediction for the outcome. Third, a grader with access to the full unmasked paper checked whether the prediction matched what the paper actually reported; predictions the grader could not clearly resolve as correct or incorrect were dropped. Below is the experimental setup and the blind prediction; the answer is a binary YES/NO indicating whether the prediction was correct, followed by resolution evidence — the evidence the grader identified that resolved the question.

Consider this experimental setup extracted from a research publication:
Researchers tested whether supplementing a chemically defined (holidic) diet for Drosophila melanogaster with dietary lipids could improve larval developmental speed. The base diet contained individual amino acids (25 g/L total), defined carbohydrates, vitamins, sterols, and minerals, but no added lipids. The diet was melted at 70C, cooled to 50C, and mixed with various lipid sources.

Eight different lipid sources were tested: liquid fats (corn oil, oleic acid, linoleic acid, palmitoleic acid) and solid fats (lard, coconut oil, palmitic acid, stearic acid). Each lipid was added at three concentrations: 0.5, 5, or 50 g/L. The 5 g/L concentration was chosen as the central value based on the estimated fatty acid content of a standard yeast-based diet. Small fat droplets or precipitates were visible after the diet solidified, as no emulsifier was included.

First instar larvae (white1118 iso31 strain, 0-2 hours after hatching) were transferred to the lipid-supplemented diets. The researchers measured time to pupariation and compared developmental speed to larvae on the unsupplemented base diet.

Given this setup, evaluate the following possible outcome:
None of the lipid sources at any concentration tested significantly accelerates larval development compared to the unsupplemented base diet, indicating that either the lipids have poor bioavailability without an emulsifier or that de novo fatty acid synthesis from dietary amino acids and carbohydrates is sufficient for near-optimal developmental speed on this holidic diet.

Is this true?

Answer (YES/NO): YES